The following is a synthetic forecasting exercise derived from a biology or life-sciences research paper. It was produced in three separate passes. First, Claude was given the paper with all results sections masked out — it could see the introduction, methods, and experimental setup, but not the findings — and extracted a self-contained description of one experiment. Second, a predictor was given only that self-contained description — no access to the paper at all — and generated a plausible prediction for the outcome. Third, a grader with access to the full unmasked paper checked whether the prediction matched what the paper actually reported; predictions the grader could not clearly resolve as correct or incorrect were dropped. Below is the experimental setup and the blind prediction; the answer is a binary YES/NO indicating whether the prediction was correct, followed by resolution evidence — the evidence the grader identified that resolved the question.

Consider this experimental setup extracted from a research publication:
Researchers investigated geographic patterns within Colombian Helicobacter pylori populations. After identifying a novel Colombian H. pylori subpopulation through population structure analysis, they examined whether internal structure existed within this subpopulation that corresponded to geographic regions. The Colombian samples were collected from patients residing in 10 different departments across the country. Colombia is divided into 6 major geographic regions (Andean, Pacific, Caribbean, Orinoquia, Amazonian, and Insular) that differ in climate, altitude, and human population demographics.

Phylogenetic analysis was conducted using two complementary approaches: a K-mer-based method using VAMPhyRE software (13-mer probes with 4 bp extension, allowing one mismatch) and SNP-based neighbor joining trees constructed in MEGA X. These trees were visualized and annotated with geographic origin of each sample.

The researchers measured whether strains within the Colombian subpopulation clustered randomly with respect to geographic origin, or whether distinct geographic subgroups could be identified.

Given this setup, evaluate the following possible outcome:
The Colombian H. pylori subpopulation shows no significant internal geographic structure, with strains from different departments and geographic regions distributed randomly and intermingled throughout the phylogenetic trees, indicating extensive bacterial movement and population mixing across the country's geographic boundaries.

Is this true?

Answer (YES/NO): NO